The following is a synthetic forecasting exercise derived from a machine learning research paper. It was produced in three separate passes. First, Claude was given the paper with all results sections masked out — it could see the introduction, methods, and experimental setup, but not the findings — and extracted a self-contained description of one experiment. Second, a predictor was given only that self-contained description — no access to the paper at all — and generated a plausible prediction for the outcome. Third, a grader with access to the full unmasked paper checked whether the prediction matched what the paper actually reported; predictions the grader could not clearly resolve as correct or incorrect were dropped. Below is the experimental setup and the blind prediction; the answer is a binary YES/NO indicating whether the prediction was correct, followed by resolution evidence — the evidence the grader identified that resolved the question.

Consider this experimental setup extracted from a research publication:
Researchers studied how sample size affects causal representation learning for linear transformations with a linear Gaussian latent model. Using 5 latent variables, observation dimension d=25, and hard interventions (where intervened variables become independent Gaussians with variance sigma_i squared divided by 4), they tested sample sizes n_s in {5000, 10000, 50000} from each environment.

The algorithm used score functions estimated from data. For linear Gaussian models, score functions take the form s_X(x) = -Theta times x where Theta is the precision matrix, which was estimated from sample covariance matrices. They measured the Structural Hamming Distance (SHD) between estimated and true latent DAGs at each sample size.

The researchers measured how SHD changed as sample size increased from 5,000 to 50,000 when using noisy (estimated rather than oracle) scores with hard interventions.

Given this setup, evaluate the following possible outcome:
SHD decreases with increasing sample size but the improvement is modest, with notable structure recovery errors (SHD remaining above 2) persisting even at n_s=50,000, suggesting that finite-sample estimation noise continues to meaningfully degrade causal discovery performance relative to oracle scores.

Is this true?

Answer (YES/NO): NO